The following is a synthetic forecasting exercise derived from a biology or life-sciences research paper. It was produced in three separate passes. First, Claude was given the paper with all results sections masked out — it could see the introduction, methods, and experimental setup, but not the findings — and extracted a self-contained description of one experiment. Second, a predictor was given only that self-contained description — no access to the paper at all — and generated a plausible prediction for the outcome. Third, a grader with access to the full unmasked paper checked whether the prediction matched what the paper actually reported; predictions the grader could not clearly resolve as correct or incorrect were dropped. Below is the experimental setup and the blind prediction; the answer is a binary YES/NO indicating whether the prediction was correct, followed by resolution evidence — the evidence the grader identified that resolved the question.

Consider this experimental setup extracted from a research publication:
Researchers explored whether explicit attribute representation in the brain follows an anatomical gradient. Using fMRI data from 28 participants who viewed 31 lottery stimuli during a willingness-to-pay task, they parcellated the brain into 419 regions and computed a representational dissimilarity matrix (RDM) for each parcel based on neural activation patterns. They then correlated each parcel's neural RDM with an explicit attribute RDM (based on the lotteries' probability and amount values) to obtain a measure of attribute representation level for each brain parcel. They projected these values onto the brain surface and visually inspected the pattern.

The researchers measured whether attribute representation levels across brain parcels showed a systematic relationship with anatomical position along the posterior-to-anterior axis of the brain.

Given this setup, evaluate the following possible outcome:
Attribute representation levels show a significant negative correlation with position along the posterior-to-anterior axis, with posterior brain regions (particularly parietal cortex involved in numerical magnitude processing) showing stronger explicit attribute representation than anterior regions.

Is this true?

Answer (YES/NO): NO